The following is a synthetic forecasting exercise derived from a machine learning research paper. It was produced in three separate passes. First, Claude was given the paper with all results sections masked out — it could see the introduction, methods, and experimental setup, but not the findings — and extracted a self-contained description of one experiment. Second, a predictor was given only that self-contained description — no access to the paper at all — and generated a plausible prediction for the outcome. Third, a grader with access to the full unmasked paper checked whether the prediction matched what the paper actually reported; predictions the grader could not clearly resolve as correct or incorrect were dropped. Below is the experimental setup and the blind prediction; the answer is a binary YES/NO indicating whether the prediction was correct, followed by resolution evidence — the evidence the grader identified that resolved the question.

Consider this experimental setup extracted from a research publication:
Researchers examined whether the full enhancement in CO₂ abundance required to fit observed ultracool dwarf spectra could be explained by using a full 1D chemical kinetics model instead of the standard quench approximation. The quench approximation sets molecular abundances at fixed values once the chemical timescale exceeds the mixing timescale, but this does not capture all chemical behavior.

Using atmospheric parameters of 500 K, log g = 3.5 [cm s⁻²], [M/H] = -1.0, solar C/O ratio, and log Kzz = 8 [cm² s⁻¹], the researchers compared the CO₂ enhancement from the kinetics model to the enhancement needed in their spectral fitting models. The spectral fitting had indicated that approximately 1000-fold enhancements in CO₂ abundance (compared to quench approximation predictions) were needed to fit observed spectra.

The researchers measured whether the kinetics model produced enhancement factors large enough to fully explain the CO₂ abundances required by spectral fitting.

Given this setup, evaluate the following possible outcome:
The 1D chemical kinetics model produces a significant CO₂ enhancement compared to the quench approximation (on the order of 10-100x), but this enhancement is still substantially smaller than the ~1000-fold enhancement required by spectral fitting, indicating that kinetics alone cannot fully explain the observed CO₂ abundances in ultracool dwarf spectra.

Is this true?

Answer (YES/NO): NO